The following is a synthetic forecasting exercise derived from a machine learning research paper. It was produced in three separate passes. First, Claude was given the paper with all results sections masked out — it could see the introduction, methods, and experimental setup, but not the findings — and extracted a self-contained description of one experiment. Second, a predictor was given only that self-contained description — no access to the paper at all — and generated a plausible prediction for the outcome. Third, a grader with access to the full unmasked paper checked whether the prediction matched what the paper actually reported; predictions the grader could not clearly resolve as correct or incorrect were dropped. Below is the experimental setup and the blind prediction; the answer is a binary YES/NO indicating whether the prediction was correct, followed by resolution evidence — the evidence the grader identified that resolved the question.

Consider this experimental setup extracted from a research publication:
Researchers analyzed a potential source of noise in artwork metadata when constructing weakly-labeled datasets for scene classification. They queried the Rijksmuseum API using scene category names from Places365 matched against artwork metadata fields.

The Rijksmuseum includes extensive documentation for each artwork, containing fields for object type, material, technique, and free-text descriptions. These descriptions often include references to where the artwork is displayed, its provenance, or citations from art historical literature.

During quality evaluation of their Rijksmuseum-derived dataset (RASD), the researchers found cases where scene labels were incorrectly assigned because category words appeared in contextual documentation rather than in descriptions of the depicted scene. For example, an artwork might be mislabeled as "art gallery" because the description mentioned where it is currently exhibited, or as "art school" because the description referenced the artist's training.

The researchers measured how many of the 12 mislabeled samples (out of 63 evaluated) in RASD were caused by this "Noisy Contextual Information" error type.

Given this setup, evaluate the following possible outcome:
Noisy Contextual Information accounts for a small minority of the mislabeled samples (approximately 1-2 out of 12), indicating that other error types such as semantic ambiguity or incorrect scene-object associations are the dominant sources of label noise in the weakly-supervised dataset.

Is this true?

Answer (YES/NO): NO